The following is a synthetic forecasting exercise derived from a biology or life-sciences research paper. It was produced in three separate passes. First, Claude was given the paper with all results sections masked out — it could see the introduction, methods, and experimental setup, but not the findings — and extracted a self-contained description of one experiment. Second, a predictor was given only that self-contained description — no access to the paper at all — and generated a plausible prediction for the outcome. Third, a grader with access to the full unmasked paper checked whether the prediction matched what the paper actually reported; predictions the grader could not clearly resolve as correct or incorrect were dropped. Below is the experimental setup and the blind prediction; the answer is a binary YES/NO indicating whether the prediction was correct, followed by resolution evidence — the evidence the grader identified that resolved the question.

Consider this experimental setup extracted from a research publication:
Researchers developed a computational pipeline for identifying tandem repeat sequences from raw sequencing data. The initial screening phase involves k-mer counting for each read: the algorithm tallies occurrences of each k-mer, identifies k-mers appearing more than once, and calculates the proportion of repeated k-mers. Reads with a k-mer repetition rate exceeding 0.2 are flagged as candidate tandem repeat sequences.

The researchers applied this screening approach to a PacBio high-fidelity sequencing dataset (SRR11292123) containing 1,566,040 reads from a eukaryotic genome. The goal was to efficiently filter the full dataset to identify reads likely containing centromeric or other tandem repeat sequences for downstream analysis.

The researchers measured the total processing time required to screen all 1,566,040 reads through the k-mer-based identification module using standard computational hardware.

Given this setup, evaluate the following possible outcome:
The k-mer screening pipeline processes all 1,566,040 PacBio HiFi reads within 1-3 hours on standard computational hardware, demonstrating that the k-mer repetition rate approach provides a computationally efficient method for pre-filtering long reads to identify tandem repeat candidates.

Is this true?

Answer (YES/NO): NO